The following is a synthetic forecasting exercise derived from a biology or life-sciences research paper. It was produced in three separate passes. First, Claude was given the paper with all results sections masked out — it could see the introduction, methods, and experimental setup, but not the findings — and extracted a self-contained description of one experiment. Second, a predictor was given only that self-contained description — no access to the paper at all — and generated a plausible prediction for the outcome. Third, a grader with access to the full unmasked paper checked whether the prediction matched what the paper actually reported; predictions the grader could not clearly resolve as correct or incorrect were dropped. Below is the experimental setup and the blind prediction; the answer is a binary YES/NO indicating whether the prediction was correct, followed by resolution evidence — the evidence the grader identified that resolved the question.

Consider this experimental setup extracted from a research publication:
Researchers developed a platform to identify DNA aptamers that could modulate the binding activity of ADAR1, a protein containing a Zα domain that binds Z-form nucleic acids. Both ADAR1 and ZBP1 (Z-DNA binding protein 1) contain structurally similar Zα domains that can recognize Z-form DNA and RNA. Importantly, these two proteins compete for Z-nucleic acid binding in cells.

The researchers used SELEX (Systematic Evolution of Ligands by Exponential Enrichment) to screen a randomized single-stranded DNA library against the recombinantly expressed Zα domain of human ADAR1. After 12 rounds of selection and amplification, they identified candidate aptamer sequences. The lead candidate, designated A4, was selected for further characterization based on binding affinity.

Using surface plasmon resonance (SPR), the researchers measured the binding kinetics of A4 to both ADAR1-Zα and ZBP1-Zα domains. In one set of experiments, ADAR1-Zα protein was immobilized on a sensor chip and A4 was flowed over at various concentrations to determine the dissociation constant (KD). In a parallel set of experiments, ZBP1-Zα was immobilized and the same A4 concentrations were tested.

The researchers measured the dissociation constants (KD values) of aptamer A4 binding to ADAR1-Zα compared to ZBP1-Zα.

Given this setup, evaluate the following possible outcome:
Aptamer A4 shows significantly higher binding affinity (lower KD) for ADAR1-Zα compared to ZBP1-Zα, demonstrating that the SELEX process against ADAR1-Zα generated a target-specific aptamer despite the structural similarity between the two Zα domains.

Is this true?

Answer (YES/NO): YES